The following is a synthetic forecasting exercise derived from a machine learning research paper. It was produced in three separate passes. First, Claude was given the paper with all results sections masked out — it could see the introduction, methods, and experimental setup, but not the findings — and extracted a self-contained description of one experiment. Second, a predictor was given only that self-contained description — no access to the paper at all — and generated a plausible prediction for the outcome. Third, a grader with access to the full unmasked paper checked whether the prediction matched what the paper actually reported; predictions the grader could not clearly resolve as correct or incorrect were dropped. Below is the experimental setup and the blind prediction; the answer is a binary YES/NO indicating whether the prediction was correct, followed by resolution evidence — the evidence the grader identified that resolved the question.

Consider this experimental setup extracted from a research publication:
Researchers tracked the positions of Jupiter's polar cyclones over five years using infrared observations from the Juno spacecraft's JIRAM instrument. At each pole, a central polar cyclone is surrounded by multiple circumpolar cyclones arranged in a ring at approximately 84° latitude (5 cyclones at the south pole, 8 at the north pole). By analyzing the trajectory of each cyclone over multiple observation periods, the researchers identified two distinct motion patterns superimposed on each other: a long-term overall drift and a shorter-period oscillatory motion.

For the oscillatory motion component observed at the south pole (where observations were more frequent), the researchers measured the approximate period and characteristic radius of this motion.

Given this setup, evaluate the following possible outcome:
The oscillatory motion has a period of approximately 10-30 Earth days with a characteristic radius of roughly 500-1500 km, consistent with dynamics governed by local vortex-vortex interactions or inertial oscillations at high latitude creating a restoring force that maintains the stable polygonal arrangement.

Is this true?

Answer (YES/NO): NO